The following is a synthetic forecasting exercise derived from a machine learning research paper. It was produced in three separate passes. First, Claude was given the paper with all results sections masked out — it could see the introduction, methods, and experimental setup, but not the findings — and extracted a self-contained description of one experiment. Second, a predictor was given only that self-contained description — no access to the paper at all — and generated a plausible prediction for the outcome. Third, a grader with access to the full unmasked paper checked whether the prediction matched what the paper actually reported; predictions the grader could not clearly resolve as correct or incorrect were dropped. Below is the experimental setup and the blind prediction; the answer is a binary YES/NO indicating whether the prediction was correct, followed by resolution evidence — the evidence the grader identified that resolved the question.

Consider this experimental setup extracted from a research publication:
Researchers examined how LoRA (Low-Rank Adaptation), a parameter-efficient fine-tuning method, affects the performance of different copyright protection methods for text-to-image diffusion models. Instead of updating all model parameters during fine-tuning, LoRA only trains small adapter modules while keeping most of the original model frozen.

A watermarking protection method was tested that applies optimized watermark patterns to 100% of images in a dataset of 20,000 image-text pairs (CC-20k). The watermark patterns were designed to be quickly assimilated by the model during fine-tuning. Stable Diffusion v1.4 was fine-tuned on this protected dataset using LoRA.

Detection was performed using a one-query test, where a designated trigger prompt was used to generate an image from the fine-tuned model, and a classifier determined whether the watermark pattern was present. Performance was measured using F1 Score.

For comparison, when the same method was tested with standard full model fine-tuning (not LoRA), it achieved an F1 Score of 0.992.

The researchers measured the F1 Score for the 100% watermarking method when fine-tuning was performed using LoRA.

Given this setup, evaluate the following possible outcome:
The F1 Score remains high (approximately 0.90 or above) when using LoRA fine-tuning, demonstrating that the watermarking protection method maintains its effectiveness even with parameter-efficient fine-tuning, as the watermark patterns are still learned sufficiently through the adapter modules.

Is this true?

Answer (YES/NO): NO